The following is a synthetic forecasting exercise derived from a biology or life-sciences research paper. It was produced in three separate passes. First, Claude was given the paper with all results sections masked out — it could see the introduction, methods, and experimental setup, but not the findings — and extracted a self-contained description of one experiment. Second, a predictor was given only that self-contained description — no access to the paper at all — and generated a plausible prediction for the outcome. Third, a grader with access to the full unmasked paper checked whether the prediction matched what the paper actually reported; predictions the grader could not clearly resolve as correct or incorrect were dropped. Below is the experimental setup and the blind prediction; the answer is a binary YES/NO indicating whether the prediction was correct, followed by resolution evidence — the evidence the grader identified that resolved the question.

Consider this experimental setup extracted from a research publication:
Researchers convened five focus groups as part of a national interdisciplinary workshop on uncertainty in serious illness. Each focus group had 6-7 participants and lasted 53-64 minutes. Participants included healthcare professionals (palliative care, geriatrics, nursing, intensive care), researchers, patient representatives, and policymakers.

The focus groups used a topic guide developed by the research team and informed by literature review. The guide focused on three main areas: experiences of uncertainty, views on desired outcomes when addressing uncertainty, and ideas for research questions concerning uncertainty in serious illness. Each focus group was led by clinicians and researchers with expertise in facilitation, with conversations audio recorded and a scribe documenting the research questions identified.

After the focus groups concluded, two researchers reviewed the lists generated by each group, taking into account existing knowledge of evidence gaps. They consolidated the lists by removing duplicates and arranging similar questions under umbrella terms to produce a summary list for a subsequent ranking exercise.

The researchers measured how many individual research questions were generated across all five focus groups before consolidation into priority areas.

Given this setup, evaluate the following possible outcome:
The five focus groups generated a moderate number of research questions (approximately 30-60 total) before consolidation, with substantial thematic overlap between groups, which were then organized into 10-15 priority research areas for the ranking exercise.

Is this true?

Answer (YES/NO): NO